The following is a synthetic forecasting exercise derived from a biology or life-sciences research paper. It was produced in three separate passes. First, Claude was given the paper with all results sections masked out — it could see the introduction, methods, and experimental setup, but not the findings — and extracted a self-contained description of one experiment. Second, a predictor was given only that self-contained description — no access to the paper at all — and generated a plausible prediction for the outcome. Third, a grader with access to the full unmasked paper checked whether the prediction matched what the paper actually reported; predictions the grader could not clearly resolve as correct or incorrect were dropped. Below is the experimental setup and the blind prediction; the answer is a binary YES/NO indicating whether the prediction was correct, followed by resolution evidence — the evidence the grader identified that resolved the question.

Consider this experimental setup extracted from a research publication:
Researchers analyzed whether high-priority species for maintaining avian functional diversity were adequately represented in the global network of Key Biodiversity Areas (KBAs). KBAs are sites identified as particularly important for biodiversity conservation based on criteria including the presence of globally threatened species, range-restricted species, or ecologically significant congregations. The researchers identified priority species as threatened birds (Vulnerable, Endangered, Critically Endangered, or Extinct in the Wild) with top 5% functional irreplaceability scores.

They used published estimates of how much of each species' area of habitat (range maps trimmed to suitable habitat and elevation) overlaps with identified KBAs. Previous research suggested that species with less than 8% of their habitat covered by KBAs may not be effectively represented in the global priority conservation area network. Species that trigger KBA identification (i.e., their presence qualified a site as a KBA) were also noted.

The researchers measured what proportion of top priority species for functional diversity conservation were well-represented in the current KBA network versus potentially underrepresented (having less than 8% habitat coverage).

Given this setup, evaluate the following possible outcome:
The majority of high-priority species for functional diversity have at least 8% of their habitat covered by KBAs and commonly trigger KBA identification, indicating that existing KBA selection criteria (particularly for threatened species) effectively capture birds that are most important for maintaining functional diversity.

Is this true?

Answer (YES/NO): NO